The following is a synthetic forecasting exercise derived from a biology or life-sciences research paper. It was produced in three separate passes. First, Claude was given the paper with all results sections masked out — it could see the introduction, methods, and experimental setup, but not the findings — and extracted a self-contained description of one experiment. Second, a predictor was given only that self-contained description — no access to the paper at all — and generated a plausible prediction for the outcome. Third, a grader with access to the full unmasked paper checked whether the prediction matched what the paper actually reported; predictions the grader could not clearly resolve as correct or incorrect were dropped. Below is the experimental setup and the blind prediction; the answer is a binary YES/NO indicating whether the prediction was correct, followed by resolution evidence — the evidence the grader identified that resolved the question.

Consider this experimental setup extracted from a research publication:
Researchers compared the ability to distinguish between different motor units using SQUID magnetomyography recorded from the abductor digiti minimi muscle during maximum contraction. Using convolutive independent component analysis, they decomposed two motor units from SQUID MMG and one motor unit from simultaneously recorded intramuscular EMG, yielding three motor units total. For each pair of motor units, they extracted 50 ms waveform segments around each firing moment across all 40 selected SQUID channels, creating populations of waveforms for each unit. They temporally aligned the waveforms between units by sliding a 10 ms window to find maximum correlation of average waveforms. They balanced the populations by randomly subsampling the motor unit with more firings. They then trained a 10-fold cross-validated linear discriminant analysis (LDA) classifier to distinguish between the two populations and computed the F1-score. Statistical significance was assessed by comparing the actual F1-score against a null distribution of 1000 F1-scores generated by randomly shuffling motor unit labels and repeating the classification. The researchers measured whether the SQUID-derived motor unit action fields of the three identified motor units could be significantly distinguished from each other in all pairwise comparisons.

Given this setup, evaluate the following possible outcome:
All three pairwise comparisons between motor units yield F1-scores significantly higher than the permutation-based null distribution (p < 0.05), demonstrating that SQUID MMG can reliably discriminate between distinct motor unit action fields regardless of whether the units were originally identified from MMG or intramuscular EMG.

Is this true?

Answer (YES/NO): NO